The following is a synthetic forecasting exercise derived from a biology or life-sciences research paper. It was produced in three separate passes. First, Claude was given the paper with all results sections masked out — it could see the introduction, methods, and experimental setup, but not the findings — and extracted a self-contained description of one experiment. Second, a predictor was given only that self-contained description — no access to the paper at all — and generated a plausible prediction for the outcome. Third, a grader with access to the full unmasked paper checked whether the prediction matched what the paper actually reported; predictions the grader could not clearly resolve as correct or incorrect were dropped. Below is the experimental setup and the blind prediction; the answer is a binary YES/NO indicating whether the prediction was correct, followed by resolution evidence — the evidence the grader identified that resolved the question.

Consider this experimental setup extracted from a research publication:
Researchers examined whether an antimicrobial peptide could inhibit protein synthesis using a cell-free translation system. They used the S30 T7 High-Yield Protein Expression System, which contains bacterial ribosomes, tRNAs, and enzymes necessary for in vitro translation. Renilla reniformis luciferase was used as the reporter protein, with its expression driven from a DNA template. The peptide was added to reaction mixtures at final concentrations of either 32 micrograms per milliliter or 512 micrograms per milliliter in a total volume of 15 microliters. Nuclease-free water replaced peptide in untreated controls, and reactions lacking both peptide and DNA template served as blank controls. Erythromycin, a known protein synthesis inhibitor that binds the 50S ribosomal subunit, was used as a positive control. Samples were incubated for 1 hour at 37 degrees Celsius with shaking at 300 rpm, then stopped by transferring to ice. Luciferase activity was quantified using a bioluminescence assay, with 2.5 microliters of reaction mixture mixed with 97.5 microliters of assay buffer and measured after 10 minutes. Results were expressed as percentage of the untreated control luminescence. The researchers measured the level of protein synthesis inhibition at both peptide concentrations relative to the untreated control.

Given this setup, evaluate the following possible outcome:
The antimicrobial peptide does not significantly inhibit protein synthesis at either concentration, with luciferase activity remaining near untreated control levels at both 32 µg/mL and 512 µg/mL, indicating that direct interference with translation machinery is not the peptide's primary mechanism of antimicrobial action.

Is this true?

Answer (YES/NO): NO